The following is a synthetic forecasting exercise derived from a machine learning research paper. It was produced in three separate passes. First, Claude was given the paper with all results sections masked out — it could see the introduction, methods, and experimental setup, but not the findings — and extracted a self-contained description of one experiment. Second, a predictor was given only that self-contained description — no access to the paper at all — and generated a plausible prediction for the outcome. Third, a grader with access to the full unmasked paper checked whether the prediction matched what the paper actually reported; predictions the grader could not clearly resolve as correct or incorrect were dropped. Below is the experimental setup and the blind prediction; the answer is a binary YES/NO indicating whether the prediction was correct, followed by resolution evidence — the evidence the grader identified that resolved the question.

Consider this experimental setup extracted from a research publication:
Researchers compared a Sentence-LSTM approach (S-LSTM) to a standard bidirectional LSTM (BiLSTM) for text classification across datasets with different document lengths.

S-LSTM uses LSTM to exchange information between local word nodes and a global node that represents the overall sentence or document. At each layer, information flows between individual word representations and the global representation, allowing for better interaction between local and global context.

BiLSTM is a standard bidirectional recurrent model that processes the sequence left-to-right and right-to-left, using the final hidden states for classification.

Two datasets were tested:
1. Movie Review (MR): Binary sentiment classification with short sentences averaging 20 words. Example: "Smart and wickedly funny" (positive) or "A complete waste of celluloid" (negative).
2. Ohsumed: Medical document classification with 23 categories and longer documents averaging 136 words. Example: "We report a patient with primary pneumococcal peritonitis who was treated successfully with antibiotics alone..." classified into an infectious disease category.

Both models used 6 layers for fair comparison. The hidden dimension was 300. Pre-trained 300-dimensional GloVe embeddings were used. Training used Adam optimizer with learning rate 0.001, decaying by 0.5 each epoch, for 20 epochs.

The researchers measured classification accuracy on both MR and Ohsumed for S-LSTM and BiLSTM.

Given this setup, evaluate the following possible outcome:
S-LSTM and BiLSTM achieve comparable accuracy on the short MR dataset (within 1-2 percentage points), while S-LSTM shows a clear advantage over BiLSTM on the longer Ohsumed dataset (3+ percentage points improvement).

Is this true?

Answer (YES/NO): YES